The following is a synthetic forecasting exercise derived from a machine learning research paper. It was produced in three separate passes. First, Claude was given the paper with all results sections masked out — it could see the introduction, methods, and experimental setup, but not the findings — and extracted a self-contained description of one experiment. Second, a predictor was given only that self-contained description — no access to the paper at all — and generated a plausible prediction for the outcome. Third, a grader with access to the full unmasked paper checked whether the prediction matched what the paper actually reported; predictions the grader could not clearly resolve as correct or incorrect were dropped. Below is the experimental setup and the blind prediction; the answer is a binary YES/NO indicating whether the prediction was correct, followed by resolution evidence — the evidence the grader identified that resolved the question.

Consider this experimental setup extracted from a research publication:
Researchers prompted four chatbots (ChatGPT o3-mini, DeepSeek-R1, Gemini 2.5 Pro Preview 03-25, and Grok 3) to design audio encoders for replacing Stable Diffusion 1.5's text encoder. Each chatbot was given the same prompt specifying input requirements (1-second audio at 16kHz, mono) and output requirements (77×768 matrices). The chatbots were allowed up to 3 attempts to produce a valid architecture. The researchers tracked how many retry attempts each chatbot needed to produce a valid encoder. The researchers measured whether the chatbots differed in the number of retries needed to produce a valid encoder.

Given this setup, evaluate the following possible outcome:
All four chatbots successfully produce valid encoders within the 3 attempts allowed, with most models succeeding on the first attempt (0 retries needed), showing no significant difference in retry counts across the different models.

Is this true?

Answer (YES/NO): YES